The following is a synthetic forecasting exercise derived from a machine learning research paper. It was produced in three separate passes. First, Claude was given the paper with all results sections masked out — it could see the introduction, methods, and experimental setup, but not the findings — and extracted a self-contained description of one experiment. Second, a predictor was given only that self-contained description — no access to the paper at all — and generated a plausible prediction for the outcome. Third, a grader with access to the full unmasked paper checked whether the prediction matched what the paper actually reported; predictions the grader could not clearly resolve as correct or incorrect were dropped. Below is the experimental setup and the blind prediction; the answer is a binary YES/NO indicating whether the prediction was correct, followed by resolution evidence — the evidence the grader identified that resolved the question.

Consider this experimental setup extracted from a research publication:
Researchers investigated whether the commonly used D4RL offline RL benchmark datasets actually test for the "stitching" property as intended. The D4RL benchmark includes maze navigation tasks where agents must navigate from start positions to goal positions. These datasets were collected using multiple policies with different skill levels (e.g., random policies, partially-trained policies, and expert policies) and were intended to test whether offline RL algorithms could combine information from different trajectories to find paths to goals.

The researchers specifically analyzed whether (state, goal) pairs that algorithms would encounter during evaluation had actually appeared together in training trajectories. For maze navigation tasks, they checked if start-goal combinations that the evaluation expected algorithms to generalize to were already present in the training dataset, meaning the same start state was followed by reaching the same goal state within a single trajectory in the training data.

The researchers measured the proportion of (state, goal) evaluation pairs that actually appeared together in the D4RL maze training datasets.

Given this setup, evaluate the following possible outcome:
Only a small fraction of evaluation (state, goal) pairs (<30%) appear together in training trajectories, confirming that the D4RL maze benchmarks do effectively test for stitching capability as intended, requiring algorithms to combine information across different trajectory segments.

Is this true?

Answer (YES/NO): NO